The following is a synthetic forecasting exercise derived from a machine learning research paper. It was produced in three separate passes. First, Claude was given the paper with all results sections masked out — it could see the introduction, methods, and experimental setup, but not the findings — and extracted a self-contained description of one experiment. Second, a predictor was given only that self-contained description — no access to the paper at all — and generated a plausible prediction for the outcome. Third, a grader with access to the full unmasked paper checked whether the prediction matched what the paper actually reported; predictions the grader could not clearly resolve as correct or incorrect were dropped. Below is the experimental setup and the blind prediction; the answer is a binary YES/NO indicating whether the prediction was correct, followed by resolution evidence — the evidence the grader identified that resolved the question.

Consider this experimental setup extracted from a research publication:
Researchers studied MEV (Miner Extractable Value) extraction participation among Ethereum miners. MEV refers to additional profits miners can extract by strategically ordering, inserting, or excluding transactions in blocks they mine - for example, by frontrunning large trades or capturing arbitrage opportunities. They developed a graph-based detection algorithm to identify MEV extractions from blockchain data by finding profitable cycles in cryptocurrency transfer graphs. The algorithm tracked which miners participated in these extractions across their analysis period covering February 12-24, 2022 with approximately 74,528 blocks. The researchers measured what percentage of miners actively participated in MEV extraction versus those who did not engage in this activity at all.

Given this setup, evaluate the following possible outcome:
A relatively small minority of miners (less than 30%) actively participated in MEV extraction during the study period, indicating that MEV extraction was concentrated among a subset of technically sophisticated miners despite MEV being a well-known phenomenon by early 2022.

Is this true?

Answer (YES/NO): NO